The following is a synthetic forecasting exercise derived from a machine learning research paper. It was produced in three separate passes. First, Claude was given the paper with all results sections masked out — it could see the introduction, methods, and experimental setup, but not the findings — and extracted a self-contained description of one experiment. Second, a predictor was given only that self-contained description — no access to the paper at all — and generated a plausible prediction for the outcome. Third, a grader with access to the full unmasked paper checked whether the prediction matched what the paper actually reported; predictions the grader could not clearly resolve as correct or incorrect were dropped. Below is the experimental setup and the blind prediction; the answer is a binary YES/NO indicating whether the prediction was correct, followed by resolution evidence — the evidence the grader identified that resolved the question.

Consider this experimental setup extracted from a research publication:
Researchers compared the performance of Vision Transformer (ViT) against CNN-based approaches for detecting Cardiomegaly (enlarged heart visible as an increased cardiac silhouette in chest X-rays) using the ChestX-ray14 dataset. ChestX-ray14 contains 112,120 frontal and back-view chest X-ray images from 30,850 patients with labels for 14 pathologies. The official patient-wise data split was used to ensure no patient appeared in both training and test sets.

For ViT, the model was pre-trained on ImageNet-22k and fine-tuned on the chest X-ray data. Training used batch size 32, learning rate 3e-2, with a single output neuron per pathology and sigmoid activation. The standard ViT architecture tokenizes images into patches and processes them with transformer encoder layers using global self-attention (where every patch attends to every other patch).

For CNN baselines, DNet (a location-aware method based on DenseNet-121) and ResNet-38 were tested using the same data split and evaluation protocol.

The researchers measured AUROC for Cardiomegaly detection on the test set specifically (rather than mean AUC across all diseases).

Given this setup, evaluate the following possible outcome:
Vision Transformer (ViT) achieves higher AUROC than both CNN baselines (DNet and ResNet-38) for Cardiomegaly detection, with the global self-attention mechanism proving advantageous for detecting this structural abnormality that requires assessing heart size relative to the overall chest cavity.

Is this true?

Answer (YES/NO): YES